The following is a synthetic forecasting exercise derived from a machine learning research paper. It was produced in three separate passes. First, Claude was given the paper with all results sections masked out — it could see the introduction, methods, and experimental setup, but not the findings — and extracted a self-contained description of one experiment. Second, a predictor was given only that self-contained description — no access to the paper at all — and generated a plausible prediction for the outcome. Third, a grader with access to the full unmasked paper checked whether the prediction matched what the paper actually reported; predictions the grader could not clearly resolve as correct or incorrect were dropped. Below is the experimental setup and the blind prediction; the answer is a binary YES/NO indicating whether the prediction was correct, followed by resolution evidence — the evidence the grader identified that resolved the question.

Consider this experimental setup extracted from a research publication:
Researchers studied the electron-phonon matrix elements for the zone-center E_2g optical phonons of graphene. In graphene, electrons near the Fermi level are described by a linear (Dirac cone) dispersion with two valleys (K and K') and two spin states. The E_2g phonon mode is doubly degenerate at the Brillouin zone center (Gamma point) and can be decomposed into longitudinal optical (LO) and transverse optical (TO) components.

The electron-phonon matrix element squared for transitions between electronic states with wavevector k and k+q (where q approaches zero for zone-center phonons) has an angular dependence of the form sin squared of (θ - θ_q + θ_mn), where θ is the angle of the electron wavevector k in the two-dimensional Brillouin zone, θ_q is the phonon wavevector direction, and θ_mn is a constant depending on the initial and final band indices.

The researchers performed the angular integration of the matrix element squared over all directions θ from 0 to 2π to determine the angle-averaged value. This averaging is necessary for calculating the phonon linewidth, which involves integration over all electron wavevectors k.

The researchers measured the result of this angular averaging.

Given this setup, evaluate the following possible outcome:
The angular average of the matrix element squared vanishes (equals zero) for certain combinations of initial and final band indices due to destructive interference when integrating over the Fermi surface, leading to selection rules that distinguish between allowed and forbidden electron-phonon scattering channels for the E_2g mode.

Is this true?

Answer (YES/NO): NO